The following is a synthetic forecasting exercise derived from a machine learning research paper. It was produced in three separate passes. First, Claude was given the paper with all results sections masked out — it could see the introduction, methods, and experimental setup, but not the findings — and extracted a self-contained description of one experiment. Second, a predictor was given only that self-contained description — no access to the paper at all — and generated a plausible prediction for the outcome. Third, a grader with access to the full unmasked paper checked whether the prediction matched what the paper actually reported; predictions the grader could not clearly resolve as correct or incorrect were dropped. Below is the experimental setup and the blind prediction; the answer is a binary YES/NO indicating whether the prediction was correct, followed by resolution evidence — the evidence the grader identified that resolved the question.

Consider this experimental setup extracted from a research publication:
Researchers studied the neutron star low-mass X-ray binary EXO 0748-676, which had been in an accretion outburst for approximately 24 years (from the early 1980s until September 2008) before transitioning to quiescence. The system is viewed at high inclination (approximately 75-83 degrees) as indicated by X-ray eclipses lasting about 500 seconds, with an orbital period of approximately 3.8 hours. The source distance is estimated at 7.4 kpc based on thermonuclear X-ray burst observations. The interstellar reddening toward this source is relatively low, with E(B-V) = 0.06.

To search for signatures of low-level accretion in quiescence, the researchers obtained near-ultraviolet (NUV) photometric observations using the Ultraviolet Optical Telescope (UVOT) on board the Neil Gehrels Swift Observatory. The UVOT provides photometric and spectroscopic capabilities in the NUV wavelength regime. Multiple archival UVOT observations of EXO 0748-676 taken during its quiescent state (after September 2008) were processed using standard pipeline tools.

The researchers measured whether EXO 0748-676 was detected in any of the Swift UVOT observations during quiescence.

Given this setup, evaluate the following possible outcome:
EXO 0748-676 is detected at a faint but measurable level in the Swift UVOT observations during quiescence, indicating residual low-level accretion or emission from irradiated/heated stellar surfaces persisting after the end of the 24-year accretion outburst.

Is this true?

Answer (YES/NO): NO